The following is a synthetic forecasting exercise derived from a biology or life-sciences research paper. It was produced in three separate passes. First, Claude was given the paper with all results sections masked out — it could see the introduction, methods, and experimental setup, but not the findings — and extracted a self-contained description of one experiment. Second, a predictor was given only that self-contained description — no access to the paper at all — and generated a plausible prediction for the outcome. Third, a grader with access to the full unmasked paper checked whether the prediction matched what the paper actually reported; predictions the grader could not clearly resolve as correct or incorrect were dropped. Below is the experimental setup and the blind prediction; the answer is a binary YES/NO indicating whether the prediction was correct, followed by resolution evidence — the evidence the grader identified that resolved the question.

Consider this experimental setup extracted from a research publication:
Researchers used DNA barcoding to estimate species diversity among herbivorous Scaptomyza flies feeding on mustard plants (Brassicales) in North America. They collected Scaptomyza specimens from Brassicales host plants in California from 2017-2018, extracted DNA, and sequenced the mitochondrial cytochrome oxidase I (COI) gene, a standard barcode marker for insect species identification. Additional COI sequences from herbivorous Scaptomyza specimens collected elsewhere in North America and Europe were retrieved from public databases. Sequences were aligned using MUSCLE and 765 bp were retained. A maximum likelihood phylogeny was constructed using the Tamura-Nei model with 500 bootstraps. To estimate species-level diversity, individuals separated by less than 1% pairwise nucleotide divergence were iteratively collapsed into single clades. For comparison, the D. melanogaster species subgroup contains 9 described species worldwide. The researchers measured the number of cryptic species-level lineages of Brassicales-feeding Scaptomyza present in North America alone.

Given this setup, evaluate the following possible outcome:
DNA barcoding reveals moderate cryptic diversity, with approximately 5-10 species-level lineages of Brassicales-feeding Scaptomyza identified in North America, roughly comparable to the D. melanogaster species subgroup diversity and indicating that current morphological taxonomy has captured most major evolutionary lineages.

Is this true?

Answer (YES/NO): NO